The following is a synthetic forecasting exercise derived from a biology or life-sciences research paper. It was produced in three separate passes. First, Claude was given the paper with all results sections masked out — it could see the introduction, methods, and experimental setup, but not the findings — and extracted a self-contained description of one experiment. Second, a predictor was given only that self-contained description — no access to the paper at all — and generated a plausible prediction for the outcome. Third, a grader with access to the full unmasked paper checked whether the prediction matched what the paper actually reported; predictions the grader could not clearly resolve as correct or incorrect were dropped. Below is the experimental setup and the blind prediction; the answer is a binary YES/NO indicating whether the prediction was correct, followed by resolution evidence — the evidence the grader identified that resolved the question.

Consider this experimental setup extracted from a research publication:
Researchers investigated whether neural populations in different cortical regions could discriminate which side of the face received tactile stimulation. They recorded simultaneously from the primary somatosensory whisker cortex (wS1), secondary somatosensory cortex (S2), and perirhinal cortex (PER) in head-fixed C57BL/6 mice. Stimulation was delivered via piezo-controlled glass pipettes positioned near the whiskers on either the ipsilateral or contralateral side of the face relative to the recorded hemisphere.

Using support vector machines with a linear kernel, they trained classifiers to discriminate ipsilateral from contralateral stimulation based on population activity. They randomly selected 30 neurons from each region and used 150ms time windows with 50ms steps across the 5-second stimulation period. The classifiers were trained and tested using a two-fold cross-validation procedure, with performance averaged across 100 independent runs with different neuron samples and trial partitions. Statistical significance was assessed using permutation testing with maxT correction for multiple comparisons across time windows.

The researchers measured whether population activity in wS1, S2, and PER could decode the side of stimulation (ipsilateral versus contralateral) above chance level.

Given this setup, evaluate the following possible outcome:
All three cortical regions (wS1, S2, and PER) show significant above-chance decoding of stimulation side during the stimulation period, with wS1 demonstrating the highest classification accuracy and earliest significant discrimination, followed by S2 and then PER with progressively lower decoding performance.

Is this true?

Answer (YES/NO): NO